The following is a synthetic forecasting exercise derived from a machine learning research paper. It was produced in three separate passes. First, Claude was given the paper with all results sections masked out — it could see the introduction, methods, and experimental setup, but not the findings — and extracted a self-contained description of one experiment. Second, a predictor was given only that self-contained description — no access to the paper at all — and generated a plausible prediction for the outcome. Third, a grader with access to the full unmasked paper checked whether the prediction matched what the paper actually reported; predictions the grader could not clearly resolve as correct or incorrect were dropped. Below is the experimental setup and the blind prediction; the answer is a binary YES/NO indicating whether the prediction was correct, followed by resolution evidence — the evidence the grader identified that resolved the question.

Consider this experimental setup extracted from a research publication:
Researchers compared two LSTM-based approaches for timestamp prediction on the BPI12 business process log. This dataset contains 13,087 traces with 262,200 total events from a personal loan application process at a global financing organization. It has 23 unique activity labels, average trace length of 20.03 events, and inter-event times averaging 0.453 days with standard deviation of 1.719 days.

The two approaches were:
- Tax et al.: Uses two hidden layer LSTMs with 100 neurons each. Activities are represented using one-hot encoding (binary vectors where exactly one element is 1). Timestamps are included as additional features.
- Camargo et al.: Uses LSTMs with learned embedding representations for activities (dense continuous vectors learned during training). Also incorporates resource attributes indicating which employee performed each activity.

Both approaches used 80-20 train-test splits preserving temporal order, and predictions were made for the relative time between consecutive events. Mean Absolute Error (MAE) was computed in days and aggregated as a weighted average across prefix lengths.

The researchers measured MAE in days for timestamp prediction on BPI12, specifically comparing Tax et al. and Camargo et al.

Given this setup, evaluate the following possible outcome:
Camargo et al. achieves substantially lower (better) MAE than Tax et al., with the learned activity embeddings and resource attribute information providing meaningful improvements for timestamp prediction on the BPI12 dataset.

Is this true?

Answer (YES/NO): NO